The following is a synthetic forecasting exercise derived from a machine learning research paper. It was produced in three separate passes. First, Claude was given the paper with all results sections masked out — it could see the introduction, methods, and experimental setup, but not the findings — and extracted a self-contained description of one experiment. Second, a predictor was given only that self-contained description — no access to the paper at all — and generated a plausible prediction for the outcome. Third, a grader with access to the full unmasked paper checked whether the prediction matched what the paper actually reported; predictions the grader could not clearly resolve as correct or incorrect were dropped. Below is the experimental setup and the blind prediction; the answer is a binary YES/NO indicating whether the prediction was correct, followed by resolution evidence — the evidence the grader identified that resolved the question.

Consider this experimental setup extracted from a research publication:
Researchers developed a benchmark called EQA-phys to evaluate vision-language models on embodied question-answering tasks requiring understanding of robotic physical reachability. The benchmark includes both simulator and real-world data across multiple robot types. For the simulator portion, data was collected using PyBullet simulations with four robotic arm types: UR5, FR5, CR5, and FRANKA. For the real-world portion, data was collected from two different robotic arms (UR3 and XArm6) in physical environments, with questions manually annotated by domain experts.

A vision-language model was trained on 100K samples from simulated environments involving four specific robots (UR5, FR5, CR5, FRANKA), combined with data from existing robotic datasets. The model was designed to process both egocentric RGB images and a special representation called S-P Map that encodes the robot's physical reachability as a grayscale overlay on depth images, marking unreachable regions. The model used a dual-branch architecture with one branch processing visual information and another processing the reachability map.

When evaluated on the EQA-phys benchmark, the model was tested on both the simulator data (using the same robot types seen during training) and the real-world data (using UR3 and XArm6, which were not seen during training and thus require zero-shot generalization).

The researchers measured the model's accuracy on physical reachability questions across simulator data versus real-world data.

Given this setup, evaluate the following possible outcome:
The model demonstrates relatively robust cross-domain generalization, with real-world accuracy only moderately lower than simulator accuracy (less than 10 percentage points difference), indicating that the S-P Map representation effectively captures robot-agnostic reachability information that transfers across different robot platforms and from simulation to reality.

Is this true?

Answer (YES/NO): NO